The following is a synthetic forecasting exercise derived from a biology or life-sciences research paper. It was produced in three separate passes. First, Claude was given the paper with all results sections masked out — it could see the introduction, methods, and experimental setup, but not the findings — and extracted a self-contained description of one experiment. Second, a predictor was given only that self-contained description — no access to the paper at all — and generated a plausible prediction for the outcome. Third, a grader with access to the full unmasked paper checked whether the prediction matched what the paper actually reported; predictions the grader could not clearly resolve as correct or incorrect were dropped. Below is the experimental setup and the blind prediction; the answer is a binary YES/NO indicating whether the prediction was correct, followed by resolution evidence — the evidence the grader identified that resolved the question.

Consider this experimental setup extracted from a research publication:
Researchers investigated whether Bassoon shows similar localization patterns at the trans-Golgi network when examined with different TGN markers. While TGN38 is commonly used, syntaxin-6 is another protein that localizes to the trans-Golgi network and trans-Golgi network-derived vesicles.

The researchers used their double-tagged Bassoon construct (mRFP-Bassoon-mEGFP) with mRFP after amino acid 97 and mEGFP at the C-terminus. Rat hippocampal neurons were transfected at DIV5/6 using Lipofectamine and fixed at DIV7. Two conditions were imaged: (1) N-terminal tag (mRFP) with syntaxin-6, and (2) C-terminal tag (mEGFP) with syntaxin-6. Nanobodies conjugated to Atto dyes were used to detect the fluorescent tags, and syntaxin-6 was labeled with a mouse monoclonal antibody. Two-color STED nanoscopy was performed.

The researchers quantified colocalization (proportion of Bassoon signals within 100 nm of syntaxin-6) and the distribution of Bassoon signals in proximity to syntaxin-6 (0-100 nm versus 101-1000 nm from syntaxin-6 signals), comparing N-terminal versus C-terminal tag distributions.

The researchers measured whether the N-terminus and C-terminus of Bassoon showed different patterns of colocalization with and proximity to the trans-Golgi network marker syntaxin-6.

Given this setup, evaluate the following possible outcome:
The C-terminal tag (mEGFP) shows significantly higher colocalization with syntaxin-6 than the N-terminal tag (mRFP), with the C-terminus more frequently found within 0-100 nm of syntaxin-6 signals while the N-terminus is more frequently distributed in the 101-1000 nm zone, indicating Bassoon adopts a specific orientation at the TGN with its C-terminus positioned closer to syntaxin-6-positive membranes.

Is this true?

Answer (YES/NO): NO